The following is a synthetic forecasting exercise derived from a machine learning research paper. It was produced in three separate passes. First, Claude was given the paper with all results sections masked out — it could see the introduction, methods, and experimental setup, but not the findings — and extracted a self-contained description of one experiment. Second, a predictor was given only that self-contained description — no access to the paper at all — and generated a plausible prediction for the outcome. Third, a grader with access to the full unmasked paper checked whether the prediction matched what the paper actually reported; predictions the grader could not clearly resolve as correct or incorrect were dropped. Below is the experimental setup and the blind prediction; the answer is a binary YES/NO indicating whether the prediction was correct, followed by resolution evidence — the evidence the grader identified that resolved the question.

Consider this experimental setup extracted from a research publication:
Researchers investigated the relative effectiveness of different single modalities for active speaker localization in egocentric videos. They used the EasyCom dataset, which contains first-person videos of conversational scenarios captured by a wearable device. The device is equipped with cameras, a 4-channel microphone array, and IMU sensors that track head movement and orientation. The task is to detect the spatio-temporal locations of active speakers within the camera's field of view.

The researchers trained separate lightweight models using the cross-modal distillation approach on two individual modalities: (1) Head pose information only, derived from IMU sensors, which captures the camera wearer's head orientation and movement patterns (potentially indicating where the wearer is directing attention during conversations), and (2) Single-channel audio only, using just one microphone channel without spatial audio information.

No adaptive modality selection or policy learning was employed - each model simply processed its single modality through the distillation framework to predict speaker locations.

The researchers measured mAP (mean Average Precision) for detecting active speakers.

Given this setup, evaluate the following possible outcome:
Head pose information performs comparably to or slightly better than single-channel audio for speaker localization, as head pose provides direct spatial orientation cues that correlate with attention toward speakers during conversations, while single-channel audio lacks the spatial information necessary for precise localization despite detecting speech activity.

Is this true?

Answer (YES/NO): NO